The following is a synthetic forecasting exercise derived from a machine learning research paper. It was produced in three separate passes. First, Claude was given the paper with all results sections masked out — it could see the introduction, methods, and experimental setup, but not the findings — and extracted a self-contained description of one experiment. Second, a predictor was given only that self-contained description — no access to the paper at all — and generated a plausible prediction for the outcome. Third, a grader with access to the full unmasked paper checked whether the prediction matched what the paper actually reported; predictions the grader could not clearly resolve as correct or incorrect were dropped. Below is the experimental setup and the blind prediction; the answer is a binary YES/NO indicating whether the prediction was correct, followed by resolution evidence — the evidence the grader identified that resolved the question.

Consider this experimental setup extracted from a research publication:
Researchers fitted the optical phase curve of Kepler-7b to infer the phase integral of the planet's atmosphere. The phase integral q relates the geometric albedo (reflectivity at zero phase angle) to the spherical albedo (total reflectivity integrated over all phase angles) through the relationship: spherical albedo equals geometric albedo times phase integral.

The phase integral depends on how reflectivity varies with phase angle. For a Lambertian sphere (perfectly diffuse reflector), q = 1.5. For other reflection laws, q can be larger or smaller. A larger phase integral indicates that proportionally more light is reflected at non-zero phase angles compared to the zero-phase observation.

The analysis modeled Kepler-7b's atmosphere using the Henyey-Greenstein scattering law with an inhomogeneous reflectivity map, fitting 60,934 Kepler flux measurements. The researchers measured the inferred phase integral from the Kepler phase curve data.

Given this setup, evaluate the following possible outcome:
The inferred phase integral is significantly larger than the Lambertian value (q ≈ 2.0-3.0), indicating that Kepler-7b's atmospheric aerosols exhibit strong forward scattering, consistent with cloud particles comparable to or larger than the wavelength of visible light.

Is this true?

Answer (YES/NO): NO